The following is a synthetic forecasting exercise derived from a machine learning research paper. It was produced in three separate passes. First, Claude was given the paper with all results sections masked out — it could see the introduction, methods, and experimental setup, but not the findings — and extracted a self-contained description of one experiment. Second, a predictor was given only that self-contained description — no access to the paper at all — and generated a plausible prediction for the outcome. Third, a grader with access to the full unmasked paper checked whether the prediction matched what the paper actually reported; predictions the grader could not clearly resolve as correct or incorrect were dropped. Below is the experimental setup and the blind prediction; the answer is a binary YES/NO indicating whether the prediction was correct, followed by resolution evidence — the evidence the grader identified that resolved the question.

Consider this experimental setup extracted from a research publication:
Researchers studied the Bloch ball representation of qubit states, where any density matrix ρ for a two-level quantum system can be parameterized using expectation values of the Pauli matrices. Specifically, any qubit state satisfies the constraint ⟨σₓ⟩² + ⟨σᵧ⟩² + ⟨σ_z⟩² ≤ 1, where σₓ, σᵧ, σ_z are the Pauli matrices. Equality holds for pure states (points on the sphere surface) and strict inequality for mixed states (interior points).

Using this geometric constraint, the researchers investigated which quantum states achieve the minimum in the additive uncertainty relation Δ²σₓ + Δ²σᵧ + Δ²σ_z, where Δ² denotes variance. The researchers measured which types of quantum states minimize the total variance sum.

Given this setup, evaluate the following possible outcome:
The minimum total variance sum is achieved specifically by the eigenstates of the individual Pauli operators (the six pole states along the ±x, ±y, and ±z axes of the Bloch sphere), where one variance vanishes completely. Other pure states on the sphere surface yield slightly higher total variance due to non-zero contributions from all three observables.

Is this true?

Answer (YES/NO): NO